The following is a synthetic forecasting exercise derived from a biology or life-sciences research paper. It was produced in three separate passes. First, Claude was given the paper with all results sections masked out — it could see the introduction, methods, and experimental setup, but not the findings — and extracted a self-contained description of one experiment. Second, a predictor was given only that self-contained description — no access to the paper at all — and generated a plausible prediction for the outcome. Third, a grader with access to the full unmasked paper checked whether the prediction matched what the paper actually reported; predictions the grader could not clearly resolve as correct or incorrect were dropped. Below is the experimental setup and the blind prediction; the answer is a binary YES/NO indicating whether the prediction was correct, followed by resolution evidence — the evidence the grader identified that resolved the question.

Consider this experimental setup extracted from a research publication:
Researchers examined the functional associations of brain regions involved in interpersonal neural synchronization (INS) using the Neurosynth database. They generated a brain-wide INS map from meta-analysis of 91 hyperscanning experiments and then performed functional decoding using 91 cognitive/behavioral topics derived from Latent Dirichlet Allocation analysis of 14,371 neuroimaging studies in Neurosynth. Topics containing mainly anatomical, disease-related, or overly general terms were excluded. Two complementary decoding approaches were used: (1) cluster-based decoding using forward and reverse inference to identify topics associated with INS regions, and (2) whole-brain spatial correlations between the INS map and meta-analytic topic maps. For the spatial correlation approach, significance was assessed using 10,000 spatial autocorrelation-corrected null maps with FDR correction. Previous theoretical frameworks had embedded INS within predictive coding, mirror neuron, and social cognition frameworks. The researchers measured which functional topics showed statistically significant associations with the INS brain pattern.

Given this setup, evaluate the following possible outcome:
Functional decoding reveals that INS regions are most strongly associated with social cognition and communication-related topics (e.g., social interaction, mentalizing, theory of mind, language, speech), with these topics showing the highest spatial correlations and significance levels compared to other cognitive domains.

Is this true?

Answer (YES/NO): NO